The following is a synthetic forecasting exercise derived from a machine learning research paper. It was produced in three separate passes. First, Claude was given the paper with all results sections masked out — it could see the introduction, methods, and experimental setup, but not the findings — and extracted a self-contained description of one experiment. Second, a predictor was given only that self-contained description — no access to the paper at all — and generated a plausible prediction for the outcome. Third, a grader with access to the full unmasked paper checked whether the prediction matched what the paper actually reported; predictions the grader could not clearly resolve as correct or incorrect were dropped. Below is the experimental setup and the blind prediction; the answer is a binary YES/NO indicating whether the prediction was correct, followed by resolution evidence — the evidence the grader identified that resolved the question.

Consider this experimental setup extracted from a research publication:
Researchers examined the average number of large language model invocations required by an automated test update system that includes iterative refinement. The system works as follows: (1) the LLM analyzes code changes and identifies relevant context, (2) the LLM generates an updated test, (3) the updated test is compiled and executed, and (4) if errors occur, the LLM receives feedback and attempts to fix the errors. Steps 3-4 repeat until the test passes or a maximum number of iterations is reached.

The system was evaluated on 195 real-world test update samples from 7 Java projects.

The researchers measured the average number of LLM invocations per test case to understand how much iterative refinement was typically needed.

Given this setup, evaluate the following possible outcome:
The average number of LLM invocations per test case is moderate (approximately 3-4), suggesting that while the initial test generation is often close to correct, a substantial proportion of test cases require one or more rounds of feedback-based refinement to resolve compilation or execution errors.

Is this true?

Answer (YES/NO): YES